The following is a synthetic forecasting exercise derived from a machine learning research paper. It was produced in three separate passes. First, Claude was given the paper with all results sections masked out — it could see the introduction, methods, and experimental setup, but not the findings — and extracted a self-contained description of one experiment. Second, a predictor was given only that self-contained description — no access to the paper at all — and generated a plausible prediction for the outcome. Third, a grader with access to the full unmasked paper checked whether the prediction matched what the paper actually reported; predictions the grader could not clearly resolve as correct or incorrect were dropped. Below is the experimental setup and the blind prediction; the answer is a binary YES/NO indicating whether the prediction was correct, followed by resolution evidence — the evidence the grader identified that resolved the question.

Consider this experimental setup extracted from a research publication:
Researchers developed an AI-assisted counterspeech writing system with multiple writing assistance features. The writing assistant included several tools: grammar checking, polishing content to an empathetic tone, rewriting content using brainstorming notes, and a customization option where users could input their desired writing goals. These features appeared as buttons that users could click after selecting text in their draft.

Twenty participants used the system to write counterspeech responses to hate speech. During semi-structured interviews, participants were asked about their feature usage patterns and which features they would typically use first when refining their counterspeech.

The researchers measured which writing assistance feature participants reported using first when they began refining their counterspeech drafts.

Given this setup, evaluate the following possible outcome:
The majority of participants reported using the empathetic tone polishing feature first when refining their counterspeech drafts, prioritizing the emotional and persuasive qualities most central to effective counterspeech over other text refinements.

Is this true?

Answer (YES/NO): NO